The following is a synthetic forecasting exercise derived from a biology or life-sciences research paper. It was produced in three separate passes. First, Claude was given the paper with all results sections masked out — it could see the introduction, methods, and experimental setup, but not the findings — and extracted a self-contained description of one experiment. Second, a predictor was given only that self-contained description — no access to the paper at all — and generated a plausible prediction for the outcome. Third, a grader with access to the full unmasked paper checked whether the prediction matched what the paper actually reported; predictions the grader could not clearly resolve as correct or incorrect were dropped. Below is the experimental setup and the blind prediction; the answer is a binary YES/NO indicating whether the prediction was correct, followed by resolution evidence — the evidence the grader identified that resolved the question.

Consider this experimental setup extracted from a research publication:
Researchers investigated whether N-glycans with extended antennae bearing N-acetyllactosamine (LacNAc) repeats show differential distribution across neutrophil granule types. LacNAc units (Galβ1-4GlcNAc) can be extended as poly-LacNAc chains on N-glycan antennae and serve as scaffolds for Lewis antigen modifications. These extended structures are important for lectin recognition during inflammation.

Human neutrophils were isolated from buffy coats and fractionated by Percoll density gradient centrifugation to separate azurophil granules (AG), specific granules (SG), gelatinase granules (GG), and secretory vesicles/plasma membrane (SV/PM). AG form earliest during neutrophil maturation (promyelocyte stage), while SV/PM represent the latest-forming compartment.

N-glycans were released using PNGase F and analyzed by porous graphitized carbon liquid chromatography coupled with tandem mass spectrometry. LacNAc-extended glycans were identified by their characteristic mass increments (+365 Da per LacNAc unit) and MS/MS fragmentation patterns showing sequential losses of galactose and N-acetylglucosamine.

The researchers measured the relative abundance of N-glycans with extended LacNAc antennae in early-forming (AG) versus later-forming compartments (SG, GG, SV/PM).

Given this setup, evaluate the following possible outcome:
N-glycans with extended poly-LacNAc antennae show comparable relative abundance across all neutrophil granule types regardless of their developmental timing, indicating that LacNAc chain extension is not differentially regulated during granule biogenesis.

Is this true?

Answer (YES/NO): NO